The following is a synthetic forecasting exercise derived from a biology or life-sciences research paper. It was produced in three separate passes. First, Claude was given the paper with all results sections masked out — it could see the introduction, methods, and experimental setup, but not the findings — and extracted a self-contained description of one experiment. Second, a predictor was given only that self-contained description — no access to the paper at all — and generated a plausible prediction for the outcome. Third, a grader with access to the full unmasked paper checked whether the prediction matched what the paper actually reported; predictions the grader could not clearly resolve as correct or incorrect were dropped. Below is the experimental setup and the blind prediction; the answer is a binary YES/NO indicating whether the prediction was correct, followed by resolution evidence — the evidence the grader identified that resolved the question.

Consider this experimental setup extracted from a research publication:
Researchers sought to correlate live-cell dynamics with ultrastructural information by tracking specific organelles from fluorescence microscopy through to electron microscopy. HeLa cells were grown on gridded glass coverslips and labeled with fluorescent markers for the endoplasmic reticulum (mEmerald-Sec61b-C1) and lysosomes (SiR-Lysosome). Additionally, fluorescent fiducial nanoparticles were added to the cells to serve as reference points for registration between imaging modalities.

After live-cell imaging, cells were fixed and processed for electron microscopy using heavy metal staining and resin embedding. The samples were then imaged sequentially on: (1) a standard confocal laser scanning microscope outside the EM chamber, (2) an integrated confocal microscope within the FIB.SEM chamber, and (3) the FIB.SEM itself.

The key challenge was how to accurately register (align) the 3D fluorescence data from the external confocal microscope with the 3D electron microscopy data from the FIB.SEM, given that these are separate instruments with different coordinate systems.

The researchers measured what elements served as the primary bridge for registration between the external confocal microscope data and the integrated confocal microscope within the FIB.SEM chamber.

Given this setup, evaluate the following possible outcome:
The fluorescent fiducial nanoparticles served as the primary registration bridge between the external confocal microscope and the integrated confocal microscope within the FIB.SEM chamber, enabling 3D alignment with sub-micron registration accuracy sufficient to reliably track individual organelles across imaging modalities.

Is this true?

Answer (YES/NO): YES